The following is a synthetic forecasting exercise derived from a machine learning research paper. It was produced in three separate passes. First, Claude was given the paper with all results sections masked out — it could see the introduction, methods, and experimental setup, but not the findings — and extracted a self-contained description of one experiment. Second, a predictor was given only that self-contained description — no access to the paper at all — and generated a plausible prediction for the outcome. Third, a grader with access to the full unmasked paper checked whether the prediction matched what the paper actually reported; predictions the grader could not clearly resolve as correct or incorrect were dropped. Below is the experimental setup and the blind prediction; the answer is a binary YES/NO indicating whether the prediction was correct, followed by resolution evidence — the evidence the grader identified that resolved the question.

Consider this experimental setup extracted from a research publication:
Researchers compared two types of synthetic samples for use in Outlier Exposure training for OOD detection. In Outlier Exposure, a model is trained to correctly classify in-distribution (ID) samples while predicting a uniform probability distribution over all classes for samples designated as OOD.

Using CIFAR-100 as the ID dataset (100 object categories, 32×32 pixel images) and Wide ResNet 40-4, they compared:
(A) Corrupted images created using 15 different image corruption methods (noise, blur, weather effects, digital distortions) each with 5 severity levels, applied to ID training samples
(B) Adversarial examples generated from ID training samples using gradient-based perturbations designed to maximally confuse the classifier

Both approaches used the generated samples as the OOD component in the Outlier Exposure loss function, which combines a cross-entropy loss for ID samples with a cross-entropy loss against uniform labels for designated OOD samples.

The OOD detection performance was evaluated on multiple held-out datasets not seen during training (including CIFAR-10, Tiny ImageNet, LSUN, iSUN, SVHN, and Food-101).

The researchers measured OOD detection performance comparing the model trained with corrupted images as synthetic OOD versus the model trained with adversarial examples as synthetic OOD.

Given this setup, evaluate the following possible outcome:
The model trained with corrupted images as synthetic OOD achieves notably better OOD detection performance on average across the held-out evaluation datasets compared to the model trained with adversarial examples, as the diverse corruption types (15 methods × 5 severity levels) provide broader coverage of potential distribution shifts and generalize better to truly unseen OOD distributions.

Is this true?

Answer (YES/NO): YES